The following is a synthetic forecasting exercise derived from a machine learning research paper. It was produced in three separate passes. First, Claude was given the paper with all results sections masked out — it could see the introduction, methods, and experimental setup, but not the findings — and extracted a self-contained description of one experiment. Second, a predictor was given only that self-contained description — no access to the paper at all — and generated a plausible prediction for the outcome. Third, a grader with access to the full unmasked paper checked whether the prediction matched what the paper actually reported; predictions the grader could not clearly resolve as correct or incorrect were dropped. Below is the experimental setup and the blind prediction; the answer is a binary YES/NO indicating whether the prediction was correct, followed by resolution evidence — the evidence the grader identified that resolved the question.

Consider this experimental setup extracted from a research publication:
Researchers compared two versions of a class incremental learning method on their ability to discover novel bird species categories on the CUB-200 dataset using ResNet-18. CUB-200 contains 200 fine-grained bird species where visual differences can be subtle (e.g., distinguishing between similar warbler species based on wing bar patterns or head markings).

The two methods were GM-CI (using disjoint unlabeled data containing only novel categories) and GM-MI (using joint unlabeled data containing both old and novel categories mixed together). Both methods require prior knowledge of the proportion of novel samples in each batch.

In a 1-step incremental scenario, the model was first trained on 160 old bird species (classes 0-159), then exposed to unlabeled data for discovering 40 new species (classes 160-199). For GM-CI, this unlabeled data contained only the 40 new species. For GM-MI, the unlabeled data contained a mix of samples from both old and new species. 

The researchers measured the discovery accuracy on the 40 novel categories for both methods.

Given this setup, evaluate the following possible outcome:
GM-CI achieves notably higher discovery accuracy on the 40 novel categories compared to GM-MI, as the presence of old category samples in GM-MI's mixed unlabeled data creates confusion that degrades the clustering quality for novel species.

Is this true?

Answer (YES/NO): NO